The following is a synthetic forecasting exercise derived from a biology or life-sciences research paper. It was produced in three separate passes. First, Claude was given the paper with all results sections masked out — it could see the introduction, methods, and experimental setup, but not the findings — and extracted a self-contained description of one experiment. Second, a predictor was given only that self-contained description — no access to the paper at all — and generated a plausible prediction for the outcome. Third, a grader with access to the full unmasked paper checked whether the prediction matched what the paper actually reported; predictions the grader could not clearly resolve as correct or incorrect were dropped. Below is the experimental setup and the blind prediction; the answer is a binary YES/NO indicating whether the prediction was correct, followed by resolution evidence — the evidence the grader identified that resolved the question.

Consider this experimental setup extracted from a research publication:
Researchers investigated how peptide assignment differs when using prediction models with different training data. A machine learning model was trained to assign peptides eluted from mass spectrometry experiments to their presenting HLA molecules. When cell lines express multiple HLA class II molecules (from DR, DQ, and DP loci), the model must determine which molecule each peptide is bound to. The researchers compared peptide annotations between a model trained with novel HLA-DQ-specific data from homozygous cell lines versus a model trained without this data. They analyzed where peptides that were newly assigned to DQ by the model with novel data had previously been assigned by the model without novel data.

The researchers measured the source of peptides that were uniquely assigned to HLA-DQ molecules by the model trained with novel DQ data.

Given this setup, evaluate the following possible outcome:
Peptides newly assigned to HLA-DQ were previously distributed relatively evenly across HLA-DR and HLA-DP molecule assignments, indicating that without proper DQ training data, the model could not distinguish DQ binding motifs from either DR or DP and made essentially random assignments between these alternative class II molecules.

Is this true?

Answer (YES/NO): NO